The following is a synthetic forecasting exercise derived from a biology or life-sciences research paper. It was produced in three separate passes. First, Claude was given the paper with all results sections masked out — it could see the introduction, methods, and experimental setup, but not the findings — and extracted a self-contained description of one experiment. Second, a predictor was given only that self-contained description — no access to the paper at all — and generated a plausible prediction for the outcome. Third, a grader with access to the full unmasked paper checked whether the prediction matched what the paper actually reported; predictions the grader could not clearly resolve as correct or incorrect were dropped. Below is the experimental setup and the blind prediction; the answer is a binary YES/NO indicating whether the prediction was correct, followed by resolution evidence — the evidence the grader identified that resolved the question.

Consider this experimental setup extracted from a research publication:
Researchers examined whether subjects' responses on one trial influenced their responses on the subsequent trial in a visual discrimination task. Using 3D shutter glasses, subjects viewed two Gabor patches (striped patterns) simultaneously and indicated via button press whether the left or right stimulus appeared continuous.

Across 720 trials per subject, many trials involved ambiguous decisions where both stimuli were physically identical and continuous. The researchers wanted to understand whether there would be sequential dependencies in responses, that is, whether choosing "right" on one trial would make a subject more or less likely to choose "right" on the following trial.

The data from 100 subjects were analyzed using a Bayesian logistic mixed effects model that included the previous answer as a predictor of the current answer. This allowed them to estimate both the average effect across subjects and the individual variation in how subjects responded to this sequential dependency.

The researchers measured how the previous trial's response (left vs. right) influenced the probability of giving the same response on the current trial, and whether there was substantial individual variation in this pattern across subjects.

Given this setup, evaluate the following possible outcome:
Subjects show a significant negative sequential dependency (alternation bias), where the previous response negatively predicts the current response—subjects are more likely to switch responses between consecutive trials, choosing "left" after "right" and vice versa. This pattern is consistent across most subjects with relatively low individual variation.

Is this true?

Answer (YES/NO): NO